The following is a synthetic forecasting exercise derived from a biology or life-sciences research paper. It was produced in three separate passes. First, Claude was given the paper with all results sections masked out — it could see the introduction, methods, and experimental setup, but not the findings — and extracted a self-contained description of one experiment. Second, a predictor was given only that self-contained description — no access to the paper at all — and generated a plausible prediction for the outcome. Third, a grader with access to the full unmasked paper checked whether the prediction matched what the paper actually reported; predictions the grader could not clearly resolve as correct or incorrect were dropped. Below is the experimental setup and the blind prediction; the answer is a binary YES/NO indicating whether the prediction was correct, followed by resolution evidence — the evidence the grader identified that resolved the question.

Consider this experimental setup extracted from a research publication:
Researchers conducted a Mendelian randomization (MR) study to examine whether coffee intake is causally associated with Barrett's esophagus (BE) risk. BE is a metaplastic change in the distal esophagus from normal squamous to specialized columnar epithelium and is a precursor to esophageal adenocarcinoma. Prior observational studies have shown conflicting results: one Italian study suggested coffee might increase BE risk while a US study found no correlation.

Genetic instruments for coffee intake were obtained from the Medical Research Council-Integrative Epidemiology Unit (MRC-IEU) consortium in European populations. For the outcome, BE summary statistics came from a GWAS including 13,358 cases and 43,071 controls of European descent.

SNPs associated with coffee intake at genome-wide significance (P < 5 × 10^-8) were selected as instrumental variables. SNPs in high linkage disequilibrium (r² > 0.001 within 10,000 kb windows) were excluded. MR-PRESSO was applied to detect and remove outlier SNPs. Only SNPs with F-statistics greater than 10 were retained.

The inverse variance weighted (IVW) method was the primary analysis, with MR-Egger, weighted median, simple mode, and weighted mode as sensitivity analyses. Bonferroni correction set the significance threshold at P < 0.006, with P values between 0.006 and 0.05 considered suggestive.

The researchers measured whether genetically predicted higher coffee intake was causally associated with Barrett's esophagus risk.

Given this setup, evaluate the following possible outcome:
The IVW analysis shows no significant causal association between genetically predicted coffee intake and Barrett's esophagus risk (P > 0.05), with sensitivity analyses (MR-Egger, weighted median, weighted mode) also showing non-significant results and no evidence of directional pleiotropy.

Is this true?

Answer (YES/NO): YES